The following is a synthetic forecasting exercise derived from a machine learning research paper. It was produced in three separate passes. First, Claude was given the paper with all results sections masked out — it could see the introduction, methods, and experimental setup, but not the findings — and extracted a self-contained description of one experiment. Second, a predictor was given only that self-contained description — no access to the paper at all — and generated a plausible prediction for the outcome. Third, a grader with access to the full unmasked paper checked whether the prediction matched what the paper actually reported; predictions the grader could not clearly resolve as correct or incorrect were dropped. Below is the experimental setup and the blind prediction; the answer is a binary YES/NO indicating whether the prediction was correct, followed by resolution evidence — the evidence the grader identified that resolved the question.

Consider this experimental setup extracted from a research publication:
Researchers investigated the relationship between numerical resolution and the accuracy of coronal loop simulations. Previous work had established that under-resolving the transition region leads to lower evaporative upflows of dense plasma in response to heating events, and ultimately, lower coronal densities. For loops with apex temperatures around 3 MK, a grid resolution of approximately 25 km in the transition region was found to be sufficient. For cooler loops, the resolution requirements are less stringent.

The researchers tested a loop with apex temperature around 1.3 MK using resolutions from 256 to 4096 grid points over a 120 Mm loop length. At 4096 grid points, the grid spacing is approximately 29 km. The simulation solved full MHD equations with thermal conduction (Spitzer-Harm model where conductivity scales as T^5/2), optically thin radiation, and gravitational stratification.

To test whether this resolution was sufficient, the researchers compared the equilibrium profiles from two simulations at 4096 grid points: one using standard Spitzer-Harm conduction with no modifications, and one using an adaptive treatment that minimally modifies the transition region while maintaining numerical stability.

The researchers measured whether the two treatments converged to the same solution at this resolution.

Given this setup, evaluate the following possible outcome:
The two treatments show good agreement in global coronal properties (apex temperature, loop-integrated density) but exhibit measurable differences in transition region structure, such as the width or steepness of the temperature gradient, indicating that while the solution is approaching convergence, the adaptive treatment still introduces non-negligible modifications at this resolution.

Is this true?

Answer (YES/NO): NO